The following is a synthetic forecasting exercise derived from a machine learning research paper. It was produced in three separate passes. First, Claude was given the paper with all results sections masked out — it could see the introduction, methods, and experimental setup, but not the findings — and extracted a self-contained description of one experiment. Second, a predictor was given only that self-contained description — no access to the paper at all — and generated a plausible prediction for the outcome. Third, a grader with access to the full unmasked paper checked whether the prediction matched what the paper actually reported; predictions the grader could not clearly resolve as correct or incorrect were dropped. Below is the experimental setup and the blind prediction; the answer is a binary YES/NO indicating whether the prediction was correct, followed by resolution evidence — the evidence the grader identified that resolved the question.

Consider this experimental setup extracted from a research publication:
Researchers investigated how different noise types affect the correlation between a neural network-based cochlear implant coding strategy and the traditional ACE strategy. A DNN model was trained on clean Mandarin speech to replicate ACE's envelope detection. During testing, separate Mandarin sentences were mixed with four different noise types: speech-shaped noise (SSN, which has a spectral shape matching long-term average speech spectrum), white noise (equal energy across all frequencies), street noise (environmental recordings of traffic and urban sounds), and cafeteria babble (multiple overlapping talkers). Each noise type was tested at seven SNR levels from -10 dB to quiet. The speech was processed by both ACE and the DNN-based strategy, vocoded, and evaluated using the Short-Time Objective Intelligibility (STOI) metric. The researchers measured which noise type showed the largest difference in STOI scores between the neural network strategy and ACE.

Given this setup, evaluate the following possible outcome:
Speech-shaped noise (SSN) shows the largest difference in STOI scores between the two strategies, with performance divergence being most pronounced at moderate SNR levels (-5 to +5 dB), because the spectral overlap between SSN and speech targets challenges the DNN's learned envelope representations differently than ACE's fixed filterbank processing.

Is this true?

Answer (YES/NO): NO